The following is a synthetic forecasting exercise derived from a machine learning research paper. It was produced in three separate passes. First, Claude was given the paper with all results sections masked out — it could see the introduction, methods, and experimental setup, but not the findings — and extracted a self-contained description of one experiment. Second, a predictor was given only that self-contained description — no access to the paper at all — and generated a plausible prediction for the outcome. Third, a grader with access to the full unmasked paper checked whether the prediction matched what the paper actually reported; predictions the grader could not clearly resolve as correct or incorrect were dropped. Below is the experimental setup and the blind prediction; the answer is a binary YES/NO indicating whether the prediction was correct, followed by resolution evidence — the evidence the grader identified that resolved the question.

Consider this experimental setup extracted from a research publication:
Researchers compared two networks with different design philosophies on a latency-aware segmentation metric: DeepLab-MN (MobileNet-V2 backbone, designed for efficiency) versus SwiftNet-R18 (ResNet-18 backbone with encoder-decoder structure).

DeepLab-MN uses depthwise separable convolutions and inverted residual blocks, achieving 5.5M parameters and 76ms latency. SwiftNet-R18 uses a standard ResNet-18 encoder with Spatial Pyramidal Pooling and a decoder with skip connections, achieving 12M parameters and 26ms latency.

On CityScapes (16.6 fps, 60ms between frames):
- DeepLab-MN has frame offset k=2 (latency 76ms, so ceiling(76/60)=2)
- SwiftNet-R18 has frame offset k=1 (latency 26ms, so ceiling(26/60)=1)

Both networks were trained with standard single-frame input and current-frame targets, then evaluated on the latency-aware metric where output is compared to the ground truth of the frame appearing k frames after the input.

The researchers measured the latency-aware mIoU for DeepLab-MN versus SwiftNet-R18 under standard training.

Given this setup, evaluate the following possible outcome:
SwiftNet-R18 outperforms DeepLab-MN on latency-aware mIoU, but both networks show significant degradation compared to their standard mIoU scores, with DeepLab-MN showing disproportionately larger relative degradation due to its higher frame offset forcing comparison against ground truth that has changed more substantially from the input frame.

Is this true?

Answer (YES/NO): YES